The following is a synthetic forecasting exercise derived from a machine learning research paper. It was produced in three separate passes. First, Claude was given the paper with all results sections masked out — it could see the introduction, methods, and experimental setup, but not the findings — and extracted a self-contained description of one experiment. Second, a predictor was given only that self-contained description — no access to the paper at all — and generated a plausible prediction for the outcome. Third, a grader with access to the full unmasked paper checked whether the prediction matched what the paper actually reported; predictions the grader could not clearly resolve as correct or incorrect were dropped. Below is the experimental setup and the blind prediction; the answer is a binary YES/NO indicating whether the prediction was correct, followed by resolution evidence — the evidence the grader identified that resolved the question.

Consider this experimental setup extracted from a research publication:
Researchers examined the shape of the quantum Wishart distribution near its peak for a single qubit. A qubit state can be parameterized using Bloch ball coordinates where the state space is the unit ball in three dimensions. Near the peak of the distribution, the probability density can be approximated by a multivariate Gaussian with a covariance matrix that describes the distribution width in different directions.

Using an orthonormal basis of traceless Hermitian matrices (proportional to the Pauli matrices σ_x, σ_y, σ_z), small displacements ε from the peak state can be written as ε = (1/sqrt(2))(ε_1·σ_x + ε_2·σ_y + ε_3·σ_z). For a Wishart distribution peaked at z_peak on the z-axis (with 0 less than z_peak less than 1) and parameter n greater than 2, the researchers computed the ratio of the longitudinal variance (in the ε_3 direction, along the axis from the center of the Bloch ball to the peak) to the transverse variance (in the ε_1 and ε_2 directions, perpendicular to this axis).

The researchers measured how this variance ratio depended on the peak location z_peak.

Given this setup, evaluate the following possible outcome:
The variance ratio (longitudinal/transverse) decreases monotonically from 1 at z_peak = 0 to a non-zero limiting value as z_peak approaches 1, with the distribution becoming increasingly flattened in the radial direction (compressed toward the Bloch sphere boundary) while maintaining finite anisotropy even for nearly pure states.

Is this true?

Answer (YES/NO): NO